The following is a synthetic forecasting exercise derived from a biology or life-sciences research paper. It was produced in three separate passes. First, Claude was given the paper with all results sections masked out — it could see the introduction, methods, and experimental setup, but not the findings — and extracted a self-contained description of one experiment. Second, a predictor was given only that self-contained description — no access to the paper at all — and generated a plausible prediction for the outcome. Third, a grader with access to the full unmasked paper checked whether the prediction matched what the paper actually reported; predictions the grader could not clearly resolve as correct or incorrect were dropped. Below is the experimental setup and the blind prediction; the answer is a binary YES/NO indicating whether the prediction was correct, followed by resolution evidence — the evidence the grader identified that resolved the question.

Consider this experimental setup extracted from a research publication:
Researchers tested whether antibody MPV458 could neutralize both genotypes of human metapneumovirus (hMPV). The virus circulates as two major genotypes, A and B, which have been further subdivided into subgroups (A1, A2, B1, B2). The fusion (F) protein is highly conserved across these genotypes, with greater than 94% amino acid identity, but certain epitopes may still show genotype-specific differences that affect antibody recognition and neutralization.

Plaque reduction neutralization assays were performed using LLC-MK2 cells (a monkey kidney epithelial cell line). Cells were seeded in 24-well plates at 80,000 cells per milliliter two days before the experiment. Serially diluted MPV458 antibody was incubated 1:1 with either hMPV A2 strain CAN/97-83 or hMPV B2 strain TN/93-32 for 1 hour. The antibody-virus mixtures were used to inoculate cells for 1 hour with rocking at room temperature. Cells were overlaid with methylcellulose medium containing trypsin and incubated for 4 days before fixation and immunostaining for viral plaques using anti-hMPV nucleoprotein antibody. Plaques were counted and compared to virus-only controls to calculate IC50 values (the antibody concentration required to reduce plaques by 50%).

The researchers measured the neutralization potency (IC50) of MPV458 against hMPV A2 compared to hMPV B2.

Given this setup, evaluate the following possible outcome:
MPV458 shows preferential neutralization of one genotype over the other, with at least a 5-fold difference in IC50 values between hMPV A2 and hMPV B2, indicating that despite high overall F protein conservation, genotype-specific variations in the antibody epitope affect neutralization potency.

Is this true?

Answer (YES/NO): YES